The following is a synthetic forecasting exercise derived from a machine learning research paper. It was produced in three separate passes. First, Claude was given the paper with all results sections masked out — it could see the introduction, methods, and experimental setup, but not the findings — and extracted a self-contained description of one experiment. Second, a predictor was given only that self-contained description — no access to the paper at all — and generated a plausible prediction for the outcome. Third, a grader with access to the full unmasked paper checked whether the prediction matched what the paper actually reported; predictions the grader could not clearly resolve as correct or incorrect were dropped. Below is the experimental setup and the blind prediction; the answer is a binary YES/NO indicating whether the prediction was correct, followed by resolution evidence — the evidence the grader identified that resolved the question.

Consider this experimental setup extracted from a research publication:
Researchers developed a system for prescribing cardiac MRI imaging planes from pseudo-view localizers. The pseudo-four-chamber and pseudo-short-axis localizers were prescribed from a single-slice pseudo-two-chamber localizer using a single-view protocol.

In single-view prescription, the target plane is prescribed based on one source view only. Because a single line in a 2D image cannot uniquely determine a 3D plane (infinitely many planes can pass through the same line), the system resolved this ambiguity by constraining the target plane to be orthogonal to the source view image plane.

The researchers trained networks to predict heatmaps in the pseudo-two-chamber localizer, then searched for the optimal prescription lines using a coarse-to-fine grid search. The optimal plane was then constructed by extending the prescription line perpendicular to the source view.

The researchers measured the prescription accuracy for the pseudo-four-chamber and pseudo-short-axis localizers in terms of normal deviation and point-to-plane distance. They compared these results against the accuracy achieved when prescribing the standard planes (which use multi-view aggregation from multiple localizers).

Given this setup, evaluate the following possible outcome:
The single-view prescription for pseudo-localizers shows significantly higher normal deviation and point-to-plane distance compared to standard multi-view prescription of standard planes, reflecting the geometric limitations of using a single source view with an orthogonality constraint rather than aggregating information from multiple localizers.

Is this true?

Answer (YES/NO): NO